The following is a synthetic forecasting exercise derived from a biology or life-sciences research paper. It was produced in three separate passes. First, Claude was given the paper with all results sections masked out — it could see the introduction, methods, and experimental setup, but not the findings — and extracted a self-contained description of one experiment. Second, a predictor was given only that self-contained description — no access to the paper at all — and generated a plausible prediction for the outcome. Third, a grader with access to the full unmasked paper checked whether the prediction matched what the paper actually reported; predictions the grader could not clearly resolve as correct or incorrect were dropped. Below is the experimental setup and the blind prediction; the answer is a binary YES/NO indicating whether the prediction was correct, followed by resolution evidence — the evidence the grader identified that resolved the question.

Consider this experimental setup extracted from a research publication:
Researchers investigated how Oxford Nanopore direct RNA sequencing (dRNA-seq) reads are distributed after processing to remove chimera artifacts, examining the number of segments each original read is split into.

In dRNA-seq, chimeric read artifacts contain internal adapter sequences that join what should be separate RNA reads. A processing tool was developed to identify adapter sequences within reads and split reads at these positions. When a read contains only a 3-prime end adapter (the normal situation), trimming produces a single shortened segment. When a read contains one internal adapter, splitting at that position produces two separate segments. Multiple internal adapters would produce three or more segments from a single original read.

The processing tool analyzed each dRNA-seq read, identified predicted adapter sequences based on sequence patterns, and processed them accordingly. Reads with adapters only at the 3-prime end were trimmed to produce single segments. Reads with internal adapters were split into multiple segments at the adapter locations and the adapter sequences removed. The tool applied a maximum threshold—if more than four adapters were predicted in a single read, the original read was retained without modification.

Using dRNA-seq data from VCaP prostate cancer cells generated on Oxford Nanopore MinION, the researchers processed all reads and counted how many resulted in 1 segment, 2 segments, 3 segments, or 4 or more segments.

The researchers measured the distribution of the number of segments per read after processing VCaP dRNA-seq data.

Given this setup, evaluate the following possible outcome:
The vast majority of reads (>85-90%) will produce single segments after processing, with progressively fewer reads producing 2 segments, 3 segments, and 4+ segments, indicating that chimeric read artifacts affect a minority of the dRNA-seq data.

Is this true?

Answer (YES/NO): YES